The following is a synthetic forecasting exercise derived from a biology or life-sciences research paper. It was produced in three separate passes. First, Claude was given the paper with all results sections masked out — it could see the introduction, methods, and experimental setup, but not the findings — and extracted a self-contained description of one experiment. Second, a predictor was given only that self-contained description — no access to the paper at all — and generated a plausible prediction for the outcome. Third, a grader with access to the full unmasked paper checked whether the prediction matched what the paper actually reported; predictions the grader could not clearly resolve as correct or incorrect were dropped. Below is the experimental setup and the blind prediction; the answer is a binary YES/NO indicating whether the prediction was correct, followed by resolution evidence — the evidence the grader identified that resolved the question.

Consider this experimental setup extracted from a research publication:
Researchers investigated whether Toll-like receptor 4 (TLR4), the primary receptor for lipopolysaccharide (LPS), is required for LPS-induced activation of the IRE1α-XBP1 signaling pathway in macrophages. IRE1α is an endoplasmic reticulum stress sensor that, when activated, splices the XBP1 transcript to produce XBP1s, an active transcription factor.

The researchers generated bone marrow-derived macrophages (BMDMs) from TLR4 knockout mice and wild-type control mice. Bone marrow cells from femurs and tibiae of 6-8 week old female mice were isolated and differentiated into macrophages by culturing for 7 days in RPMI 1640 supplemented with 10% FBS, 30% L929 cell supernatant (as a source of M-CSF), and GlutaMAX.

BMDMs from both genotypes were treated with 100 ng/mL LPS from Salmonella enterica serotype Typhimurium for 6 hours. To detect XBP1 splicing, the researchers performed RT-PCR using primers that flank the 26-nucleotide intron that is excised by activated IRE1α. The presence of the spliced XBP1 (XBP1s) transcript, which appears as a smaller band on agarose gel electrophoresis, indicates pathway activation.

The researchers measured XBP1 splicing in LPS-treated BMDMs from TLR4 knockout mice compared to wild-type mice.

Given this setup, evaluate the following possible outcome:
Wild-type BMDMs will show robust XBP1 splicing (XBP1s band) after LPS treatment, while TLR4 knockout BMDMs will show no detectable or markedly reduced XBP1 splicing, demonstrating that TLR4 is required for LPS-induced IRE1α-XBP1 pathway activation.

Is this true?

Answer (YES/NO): YES